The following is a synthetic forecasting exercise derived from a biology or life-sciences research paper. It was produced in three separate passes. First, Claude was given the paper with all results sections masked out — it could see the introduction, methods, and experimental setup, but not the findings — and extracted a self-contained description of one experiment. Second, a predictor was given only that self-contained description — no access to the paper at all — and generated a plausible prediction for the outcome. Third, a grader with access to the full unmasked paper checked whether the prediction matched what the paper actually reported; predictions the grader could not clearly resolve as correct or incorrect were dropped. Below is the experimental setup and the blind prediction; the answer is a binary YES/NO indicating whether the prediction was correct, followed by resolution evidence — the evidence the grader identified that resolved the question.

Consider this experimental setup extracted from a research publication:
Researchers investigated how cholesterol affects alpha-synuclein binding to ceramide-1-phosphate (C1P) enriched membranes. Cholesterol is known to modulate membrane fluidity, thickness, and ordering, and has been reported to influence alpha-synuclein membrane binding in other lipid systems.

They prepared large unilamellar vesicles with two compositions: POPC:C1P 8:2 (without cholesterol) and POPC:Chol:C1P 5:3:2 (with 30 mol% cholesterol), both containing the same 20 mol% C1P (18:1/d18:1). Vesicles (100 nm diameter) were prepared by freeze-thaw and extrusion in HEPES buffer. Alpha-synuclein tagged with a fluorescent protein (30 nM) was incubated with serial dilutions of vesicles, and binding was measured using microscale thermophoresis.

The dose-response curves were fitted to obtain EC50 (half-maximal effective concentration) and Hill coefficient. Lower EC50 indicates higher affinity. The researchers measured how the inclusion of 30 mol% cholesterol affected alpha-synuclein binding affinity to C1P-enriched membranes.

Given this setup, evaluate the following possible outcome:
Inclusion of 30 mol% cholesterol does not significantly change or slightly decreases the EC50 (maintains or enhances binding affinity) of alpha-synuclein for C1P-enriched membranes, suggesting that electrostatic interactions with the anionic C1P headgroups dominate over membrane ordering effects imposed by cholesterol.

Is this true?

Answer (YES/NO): NO